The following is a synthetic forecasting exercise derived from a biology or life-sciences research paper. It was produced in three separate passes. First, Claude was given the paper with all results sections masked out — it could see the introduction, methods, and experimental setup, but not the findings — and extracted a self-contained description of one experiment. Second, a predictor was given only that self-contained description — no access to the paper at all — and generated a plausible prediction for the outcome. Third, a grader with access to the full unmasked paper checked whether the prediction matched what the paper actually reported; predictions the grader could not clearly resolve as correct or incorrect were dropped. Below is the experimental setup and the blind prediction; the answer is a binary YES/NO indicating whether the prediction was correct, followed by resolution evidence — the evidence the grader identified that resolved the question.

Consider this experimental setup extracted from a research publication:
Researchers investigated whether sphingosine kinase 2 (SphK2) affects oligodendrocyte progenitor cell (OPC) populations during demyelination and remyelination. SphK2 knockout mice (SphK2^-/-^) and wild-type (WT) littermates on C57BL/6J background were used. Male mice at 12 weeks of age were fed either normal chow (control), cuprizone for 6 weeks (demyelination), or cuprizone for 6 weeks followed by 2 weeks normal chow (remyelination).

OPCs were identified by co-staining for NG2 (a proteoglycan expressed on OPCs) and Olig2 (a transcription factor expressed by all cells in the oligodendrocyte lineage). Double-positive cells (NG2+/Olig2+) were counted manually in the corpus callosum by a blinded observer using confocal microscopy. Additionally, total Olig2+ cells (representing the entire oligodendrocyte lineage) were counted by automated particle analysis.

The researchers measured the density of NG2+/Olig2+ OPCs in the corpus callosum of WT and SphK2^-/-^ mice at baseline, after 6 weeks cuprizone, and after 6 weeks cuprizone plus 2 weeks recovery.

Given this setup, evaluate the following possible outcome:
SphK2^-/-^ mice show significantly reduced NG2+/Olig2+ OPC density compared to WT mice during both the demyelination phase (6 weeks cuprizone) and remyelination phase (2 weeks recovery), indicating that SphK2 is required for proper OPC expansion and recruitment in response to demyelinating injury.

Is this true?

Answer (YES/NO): NO